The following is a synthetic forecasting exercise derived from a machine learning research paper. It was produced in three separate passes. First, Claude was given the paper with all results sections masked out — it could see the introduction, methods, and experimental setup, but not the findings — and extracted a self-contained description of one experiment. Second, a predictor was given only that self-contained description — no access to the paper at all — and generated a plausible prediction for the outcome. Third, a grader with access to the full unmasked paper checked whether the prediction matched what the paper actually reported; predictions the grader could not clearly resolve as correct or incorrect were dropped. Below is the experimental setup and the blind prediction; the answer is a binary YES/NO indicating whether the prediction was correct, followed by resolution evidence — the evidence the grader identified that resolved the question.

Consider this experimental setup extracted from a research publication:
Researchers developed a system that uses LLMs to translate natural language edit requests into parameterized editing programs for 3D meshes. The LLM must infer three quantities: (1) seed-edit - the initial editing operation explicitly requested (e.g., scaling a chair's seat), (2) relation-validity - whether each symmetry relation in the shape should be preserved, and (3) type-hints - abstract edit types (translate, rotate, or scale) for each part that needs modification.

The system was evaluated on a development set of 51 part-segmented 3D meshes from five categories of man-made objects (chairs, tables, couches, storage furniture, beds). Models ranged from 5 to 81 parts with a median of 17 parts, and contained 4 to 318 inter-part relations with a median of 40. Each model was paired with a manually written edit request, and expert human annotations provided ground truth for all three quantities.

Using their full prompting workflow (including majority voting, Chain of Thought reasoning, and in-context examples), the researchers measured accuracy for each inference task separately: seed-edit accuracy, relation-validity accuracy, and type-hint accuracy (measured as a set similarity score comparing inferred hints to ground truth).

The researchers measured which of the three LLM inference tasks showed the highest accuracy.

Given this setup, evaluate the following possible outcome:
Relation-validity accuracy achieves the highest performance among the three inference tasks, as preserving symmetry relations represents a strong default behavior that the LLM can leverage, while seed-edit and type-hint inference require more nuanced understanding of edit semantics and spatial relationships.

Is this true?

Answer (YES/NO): YES